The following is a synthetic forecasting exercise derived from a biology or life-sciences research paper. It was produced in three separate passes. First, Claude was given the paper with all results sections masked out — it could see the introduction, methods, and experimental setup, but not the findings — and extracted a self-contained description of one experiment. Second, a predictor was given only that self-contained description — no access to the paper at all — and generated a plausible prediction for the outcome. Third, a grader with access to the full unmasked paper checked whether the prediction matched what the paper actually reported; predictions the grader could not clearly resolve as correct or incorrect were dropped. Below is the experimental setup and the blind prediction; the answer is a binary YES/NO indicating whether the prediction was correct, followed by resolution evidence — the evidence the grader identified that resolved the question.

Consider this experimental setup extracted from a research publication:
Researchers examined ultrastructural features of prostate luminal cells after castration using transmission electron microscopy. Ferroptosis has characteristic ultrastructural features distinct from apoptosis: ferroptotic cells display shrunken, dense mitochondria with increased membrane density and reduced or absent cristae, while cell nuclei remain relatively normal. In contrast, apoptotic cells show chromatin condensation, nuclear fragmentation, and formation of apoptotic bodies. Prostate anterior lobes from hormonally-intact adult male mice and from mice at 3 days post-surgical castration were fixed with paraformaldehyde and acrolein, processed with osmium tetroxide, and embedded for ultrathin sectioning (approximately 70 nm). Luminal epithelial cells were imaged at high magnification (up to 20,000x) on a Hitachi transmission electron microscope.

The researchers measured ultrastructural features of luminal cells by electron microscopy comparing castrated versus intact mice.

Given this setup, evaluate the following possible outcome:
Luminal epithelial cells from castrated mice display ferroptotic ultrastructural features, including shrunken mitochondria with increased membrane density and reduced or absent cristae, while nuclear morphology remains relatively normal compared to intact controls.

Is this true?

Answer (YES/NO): YES